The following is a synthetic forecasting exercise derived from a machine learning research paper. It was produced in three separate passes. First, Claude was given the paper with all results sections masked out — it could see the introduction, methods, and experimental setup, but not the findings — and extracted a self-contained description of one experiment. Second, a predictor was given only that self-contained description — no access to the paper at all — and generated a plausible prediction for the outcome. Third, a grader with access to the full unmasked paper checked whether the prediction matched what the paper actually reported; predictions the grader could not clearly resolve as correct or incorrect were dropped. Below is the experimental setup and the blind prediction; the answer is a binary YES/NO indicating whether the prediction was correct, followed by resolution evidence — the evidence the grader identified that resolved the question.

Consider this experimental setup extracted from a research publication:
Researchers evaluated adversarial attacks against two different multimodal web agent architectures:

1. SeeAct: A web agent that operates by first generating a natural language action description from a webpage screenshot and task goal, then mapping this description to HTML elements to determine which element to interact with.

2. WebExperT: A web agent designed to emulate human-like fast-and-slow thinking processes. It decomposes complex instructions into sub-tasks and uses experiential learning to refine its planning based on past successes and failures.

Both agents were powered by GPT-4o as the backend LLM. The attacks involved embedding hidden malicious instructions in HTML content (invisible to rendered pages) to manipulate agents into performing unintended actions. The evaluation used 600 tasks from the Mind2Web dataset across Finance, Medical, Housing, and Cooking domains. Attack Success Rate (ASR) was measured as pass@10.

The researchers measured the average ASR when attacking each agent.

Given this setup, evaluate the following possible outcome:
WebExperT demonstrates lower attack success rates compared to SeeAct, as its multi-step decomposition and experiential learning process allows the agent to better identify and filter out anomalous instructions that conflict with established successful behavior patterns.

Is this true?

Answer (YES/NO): YES